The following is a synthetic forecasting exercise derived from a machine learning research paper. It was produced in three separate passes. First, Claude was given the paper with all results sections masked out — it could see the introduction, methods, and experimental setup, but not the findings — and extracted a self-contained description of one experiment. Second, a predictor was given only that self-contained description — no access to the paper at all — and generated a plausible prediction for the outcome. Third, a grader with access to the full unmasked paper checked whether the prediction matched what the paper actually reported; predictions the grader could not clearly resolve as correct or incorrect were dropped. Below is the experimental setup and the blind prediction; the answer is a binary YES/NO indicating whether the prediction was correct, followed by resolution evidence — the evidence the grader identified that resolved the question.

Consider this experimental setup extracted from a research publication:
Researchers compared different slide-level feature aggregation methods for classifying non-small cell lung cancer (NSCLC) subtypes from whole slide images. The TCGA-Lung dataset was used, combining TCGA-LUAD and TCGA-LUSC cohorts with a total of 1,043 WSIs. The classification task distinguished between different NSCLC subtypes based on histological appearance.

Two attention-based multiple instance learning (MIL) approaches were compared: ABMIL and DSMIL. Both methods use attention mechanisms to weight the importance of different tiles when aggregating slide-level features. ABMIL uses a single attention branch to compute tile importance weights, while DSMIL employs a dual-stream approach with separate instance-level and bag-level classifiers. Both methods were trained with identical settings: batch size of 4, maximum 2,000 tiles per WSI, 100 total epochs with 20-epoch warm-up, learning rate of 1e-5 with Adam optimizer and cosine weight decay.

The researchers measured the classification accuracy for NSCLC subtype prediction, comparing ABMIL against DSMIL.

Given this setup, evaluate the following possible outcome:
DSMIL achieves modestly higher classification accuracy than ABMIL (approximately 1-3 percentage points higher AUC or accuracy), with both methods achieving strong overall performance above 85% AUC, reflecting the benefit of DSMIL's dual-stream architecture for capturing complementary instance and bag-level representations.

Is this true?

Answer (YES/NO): NO